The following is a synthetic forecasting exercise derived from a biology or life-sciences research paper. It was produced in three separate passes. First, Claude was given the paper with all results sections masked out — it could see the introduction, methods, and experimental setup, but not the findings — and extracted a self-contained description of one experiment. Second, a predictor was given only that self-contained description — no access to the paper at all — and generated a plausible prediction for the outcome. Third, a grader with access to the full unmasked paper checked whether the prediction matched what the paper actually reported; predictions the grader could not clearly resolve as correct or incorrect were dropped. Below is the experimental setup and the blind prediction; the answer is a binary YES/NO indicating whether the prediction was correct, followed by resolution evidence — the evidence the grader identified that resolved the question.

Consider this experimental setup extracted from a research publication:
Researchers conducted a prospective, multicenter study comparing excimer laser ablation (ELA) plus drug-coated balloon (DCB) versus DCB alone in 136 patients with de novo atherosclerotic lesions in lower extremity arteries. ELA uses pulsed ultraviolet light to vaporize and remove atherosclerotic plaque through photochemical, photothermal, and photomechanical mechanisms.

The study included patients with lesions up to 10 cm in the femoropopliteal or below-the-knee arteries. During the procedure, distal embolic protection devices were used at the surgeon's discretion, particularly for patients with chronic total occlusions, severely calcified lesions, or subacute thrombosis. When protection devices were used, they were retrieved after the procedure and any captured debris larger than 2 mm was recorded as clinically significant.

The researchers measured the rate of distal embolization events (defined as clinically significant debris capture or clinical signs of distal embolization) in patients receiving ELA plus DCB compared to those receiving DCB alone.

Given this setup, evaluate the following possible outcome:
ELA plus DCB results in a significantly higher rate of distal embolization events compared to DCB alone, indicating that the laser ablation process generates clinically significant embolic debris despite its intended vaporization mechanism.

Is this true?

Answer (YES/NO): NO